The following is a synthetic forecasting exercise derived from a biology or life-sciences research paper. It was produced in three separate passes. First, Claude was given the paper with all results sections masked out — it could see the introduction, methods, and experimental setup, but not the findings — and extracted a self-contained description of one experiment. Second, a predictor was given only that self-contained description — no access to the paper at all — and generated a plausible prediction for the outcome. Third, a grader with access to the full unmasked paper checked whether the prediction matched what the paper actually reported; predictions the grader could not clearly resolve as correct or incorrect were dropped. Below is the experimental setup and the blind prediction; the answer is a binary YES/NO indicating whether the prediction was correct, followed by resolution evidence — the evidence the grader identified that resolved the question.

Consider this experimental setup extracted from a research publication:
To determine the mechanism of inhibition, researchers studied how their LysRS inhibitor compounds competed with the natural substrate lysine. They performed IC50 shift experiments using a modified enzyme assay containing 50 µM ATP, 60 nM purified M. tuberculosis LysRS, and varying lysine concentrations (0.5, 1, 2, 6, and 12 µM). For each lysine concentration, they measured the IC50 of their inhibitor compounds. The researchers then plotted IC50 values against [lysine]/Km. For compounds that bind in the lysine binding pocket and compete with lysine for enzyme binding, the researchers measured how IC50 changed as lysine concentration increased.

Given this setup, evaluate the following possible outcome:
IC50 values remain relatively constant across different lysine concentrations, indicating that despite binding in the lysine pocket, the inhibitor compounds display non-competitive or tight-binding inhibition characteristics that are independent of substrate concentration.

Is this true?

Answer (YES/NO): NO